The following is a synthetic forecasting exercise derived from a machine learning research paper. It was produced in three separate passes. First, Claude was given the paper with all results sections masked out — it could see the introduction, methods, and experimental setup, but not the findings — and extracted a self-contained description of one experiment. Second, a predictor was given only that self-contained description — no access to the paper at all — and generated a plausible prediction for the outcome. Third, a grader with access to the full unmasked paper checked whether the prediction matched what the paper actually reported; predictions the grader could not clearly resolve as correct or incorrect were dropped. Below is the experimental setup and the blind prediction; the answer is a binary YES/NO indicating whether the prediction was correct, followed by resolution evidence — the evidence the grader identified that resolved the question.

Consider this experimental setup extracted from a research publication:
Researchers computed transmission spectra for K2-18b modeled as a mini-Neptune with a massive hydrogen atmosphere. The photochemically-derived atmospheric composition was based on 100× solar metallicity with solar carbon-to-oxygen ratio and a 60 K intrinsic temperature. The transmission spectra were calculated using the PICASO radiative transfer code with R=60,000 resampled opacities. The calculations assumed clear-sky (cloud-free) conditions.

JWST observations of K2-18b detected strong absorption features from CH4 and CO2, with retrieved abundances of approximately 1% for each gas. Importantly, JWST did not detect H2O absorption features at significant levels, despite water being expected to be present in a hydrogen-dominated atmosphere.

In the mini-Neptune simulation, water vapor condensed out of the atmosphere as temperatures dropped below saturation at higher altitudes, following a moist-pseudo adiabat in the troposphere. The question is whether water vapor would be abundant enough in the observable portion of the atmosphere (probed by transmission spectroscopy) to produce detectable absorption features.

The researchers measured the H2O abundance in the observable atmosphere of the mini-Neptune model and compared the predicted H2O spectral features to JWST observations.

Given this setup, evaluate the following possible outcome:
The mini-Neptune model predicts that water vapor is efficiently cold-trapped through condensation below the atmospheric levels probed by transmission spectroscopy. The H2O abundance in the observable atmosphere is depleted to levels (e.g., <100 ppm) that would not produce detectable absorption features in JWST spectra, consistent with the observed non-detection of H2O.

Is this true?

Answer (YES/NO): NO